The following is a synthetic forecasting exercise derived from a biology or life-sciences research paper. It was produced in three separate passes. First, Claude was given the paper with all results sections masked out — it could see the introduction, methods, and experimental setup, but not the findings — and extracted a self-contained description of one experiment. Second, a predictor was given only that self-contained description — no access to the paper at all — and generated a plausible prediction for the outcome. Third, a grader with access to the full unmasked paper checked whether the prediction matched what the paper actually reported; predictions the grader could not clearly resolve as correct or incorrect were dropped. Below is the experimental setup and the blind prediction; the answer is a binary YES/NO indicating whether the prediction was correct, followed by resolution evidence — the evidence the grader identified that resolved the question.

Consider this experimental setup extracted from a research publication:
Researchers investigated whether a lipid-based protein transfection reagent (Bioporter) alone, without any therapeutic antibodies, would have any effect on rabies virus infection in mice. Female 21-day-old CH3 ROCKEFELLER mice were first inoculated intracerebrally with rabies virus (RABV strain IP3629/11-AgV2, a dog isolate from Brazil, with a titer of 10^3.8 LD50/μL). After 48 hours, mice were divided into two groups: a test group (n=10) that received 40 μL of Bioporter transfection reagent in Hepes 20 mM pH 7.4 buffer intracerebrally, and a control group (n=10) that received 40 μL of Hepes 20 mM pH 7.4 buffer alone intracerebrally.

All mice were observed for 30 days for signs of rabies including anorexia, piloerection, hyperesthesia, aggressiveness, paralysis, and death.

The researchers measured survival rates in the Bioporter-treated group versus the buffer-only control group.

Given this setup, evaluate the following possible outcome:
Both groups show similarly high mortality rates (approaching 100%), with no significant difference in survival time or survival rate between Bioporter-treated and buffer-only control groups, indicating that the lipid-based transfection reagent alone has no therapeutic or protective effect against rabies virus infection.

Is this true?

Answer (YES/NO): NO